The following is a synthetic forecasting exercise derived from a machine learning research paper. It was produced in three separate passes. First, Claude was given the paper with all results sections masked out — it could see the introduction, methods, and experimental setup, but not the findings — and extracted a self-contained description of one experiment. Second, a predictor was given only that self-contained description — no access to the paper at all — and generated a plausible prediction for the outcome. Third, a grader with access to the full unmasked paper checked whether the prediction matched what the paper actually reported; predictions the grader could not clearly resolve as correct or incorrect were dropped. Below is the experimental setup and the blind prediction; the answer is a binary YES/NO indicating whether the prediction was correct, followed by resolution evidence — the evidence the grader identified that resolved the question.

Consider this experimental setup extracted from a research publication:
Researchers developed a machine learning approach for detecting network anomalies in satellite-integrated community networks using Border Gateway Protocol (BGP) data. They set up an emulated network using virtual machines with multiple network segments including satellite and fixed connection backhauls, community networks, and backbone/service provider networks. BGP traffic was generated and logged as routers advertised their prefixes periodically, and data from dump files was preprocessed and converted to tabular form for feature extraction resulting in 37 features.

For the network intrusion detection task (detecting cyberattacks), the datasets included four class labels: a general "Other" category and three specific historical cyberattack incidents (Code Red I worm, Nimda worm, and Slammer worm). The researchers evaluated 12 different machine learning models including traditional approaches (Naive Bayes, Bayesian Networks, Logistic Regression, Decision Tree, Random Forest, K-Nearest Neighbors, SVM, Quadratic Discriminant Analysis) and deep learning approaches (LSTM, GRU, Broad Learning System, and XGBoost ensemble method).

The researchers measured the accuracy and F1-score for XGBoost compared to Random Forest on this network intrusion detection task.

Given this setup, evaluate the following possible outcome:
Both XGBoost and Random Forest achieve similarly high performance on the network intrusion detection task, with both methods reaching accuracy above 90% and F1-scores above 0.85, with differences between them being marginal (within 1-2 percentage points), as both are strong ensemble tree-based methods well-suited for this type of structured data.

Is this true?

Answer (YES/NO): NO